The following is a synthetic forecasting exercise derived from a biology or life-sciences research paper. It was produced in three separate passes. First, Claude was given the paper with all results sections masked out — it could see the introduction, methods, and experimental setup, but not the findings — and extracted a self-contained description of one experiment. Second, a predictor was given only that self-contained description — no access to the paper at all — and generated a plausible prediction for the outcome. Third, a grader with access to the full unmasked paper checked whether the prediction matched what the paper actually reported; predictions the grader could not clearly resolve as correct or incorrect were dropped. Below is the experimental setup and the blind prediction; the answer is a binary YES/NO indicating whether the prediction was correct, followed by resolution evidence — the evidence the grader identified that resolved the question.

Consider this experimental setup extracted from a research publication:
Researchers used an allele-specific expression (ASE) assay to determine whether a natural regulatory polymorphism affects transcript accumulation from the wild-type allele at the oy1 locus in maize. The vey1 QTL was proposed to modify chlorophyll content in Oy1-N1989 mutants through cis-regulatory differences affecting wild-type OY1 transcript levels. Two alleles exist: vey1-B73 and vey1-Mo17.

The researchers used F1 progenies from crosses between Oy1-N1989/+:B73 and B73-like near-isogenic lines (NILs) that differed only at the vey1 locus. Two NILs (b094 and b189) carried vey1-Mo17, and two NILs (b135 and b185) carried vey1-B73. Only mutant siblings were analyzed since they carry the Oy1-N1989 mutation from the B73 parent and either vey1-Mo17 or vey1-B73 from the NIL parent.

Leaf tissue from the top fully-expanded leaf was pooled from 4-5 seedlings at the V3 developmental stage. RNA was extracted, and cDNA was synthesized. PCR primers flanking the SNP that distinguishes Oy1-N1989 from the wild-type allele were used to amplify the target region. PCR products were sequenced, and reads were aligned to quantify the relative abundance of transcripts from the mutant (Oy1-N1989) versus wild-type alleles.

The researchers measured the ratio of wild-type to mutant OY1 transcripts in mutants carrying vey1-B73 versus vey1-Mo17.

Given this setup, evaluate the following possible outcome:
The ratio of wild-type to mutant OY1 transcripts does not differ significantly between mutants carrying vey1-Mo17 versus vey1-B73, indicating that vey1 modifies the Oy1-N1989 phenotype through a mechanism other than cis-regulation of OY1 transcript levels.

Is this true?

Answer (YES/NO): NO